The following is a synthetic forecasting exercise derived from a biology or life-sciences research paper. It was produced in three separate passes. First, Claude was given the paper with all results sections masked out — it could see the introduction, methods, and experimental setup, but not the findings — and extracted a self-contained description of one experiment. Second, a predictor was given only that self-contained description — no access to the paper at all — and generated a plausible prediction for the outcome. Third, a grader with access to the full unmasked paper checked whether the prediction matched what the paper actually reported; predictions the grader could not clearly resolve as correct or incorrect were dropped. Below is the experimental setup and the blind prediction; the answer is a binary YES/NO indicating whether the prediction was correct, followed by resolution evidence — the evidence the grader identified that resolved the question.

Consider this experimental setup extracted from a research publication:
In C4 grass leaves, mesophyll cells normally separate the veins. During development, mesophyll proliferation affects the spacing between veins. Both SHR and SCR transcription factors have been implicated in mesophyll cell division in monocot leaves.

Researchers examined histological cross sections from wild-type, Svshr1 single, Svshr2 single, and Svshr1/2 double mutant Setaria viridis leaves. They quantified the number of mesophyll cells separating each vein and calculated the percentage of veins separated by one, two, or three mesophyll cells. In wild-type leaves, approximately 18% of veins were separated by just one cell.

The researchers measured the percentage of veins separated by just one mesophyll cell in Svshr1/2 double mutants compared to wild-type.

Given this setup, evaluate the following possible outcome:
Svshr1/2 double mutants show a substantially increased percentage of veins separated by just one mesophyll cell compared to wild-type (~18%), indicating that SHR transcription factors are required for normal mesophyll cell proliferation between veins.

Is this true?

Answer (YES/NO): YES